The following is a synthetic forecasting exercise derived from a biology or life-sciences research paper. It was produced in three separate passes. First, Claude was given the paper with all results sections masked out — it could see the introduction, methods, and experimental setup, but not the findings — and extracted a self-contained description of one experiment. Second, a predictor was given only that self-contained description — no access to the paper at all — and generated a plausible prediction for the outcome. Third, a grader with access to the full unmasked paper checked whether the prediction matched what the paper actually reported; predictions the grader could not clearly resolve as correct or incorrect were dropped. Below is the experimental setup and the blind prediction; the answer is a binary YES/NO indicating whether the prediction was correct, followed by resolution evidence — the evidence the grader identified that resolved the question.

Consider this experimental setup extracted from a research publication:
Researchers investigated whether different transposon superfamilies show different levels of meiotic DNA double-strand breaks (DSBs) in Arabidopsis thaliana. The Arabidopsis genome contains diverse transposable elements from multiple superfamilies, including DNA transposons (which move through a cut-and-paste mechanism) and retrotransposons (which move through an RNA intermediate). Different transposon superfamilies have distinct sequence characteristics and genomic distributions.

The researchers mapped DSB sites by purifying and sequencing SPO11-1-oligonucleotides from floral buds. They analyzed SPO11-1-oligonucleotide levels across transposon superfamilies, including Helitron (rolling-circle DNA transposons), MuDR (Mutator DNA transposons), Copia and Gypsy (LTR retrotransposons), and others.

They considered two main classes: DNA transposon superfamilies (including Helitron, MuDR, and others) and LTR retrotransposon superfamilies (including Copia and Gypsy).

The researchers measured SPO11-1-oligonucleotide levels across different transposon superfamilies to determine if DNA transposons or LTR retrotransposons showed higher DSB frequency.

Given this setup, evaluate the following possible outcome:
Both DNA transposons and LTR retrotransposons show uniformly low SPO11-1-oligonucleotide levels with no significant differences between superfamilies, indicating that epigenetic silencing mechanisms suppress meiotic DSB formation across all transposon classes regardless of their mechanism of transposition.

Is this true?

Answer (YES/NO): NO